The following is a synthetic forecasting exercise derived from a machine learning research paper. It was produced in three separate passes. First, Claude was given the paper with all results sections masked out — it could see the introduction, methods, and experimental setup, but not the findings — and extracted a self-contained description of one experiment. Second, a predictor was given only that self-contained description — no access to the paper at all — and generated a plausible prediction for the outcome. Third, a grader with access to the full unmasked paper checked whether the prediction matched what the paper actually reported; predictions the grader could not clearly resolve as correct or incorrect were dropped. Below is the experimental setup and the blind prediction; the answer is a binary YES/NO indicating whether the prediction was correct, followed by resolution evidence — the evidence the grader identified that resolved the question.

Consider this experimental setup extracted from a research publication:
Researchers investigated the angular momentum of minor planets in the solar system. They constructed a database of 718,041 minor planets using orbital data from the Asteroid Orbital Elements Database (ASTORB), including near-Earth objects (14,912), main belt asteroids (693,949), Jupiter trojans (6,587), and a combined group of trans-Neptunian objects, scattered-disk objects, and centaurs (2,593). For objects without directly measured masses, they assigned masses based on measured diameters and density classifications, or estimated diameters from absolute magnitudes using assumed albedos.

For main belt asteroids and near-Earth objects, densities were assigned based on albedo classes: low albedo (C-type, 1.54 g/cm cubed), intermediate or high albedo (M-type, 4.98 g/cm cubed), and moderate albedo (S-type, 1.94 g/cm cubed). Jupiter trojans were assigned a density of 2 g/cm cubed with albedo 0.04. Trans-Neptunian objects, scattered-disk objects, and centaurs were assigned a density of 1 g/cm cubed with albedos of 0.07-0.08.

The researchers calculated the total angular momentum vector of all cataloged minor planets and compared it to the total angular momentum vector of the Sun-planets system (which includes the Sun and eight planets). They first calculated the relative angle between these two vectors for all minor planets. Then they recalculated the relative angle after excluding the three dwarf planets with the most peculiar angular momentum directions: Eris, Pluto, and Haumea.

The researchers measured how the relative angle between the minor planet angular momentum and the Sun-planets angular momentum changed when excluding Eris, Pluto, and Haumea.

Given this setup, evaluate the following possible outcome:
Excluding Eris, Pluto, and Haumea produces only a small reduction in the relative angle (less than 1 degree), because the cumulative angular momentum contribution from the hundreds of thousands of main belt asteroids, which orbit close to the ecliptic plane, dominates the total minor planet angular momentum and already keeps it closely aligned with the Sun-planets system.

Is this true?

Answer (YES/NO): NO